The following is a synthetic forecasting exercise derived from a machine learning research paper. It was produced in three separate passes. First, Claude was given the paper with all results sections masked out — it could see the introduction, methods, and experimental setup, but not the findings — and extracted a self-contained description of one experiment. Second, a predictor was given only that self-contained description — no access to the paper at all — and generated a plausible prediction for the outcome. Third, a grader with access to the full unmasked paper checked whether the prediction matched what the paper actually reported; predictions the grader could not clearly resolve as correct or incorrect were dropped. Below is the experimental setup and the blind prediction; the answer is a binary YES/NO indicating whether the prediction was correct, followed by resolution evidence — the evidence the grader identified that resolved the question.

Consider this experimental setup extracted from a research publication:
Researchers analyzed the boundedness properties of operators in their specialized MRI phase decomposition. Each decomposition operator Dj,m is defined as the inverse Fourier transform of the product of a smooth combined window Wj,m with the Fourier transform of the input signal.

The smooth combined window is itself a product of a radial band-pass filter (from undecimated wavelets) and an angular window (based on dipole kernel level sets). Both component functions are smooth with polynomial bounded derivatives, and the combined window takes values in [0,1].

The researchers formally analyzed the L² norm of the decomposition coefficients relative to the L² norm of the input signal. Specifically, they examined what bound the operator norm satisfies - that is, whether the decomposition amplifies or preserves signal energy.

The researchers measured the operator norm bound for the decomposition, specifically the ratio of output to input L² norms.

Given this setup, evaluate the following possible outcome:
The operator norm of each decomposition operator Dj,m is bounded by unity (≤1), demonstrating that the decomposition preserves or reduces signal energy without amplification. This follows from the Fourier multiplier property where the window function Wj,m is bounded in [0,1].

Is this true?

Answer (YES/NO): YES